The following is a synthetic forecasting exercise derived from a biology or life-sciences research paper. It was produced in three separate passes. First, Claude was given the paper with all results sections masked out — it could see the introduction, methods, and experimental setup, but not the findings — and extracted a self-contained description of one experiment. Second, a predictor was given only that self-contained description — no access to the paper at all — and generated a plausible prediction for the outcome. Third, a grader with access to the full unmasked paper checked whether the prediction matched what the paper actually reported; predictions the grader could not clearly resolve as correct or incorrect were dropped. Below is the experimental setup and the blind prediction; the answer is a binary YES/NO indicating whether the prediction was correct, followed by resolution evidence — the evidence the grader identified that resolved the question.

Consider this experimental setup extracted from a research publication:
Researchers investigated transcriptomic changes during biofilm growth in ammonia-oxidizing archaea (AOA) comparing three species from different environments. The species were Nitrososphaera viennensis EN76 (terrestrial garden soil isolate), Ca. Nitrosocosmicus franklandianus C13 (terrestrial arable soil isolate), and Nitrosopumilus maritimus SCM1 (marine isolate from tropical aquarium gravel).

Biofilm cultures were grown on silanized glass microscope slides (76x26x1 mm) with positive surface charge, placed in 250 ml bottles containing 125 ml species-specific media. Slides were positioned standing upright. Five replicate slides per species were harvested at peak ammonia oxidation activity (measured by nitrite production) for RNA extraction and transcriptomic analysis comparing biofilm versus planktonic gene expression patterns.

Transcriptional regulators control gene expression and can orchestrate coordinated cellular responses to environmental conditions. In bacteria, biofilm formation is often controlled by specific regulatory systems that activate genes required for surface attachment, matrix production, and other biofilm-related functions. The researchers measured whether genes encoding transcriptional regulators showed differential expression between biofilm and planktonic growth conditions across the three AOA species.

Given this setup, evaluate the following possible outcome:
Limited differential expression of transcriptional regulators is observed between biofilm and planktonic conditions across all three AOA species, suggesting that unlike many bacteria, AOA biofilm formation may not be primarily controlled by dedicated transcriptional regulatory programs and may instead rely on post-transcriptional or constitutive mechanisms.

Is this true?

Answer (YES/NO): NO